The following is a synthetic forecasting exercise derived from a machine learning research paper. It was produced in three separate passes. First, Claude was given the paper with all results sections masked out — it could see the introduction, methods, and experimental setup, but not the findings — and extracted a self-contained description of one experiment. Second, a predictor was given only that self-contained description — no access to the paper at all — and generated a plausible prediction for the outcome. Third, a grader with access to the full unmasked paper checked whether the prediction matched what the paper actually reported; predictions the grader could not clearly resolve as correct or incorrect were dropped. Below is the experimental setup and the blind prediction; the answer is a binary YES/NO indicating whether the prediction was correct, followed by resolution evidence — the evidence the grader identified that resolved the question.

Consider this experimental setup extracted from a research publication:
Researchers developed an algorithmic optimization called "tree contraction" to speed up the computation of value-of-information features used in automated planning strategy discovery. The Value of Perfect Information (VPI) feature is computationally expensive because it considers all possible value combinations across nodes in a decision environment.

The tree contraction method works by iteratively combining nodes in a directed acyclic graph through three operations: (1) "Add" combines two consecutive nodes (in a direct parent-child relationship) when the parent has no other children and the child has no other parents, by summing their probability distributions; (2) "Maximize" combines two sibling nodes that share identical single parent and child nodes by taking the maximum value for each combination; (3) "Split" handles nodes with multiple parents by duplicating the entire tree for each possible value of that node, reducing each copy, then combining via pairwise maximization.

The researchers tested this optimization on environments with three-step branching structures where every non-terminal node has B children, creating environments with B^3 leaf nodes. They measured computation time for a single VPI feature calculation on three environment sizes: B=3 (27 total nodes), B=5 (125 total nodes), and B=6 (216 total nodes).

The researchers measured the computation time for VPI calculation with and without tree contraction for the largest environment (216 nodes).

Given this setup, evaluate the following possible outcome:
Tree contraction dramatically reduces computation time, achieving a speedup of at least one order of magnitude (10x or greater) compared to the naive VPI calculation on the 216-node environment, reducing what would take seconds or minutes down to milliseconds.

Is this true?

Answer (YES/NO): YES